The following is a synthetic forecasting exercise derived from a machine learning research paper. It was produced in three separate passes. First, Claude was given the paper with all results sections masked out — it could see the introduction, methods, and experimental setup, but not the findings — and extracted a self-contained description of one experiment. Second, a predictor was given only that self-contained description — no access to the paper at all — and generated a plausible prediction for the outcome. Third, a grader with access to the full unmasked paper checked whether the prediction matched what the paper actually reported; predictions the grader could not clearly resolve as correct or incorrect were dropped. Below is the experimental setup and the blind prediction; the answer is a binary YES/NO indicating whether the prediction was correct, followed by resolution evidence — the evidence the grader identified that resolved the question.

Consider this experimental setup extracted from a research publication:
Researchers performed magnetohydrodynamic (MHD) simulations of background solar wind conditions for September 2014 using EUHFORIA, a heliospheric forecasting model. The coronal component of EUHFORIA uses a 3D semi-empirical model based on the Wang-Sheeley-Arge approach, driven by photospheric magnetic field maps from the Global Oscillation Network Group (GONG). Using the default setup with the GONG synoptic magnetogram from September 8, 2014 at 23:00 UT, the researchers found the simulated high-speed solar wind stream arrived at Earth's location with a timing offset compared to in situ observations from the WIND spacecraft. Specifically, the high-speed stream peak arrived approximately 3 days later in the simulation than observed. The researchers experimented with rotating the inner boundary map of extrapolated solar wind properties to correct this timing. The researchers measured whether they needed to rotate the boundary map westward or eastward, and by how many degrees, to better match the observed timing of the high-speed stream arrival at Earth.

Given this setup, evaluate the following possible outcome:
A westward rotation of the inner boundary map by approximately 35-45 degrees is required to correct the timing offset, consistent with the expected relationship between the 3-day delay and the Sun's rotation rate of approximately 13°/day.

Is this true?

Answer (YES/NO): YES